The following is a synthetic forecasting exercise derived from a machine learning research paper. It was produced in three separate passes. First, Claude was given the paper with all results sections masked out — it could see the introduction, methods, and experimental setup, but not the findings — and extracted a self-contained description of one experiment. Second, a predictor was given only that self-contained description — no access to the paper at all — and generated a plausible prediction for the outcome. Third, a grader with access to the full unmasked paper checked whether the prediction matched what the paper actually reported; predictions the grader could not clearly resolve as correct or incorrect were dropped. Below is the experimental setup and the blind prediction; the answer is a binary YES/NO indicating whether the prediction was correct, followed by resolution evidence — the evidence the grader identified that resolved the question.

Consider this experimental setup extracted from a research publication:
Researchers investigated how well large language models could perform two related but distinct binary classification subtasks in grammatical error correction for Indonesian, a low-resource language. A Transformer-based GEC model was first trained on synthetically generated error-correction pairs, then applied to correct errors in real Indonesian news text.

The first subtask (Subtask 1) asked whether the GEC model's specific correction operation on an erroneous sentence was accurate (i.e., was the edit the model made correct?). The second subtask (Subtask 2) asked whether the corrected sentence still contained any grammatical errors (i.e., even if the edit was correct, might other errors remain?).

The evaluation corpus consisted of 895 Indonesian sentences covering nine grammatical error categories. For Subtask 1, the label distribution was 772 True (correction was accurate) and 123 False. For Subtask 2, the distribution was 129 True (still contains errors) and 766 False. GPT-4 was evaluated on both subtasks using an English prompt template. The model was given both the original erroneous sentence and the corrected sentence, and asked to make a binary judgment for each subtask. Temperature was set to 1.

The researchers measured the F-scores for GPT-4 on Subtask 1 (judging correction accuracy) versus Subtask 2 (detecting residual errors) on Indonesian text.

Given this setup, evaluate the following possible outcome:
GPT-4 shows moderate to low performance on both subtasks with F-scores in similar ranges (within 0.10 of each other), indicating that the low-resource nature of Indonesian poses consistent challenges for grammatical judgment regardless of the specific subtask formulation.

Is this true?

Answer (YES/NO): NO